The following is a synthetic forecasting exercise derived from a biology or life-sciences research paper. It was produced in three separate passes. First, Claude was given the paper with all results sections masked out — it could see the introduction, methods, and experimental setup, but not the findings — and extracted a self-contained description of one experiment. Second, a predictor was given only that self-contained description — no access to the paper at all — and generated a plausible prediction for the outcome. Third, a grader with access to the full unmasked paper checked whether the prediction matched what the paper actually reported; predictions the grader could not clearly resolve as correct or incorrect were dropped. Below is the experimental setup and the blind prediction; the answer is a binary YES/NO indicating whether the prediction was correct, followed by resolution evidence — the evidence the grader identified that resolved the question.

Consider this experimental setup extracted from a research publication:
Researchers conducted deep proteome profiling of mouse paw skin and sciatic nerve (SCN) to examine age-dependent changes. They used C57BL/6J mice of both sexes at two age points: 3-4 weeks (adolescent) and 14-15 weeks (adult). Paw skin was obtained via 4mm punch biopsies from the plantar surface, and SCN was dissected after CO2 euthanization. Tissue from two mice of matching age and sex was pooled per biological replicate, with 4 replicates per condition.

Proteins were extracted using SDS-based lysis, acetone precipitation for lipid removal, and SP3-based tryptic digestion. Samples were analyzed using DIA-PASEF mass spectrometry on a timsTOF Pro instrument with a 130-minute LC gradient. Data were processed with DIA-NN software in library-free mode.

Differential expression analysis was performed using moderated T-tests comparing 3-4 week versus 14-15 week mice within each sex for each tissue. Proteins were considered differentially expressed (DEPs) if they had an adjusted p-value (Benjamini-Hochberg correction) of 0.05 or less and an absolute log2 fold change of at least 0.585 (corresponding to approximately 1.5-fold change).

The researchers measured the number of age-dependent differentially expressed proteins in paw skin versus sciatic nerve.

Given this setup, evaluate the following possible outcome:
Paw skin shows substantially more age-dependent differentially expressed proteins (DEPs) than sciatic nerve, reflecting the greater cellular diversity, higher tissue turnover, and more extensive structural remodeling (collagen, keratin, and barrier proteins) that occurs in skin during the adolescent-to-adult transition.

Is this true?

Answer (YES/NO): NO